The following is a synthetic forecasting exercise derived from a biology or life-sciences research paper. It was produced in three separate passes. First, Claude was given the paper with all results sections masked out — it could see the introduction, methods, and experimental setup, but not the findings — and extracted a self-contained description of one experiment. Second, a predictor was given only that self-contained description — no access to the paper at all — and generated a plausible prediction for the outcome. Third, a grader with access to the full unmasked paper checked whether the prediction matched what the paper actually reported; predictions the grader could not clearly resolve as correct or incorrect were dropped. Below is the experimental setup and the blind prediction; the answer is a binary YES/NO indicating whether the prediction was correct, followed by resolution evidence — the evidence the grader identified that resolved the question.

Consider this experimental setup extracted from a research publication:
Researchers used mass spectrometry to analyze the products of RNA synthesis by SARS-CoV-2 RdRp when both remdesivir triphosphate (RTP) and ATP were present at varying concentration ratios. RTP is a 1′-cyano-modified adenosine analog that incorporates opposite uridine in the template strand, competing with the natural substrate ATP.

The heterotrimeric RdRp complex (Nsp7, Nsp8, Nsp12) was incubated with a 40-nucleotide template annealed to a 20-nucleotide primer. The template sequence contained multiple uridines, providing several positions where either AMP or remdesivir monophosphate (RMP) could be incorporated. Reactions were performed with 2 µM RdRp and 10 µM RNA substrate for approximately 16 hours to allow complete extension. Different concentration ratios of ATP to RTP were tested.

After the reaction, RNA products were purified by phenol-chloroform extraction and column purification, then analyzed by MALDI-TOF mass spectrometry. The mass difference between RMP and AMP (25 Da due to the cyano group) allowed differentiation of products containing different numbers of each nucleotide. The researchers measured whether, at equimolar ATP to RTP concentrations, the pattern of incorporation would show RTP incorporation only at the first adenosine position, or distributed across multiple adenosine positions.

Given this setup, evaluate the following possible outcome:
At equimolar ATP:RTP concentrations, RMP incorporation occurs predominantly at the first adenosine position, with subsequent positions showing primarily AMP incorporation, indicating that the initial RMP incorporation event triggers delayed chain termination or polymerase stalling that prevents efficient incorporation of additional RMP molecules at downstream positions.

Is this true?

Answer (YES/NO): NO